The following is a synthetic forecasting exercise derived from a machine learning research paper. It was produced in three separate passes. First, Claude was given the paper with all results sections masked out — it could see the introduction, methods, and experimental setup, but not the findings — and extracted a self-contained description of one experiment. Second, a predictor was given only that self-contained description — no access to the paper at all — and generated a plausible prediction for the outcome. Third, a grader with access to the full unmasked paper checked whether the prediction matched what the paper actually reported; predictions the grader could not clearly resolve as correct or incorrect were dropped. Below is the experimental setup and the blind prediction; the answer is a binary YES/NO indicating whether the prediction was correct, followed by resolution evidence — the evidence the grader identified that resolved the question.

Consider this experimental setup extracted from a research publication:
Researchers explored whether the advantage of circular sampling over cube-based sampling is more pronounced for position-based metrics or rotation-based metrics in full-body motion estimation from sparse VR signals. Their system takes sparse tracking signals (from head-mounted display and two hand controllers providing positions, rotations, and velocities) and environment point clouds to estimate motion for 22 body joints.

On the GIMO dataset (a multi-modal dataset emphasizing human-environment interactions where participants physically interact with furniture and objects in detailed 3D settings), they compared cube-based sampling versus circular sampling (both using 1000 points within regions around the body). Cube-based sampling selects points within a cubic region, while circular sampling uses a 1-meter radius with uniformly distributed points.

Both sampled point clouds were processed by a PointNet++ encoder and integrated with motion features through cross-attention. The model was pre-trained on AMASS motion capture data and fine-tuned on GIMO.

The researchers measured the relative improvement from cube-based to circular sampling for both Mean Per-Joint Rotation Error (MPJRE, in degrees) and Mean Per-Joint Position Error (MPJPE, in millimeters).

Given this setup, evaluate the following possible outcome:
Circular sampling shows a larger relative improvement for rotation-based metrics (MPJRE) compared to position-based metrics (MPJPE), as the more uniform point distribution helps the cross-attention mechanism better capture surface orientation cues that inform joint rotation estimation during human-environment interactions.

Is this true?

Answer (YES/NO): NO